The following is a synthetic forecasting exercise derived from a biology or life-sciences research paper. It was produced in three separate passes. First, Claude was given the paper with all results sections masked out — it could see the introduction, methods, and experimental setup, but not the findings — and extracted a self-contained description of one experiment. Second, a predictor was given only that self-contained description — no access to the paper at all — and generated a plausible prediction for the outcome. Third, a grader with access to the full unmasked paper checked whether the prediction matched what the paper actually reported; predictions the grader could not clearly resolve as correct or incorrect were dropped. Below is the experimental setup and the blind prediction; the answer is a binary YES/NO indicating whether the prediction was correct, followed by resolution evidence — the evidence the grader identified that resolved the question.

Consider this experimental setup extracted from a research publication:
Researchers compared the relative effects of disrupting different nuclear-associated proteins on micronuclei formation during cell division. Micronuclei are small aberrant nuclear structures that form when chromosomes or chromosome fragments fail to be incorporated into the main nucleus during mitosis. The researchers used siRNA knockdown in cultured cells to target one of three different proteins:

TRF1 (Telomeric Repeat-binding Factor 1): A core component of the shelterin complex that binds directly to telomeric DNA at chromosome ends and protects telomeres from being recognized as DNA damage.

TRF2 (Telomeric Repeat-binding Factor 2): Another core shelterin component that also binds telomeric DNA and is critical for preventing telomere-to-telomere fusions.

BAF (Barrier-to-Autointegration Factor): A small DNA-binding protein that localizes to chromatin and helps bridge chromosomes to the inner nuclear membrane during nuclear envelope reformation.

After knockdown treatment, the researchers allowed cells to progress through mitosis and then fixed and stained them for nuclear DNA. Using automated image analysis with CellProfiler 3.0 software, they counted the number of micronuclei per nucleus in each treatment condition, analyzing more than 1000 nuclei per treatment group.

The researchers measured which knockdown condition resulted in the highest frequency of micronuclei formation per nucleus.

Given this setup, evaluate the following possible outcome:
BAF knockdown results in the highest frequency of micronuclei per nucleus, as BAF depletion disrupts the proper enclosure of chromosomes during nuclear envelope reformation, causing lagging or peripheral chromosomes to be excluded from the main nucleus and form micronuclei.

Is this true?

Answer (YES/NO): NO